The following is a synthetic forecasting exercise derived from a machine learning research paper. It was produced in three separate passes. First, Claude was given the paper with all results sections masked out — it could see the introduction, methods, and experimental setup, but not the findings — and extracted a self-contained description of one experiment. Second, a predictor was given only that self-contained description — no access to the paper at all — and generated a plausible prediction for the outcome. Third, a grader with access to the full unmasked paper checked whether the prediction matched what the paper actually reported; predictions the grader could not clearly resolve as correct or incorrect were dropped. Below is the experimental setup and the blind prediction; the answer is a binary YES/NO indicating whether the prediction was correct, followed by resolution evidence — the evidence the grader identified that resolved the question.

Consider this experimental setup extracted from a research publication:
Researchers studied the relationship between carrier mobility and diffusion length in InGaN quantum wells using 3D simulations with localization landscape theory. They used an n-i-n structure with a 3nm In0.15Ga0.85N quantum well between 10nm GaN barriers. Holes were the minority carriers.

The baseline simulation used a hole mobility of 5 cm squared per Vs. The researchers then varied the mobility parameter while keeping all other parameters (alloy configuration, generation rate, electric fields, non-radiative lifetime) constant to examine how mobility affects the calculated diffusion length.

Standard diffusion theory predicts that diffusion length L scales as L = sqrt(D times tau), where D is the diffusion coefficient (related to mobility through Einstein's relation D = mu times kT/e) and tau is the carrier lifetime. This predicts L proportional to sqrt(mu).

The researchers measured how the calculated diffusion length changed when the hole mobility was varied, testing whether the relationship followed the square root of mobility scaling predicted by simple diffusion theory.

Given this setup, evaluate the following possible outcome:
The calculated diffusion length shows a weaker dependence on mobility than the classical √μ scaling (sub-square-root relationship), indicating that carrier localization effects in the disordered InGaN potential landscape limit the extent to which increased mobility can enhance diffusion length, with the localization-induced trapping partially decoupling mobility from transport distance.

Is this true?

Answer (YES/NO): NO